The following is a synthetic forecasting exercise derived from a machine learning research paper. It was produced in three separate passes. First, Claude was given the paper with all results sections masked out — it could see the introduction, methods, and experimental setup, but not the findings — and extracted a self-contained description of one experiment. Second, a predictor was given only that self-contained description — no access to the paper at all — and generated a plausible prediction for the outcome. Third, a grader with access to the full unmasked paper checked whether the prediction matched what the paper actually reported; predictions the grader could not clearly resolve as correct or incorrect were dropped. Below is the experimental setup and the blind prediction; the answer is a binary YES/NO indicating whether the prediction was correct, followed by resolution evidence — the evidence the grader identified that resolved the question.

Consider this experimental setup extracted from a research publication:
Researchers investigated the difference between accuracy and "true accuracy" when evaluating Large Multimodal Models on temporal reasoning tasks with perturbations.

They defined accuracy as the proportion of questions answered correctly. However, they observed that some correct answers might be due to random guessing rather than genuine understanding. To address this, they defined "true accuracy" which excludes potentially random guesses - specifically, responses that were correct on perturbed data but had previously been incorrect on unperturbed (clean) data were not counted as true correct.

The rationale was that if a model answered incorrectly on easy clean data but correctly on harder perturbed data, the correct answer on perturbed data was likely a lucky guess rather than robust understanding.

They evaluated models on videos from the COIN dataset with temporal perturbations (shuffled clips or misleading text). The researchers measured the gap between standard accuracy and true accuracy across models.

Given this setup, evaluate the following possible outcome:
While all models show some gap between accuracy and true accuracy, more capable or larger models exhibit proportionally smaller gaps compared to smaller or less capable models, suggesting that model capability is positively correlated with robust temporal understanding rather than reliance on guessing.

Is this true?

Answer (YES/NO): NO